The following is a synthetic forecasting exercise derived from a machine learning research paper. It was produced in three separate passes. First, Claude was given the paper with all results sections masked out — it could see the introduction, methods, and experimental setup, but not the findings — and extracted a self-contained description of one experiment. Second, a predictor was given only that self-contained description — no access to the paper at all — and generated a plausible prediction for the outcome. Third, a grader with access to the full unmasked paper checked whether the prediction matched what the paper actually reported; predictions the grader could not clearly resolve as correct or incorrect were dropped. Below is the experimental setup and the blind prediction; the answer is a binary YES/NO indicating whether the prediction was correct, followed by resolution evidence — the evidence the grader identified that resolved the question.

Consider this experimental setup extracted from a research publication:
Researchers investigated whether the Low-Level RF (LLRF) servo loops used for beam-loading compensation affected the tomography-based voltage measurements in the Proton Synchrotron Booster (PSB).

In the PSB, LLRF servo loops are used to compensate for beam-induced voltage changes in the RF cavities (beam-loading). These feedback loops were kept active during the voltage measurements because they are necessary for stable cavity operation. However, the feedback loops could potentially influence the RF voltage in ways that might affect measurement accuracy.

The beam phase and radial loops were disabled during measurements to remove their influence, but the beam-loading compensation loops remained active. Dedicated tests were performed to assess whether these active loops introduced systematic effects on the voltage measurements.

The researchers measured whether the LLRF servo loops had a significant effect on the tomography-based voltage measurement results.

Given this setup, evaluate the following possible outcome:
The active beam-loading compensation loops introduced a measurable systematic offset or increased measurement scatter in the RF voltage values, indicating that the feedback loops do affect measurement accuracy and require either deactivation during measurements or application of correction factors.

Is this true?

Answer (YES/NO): NO